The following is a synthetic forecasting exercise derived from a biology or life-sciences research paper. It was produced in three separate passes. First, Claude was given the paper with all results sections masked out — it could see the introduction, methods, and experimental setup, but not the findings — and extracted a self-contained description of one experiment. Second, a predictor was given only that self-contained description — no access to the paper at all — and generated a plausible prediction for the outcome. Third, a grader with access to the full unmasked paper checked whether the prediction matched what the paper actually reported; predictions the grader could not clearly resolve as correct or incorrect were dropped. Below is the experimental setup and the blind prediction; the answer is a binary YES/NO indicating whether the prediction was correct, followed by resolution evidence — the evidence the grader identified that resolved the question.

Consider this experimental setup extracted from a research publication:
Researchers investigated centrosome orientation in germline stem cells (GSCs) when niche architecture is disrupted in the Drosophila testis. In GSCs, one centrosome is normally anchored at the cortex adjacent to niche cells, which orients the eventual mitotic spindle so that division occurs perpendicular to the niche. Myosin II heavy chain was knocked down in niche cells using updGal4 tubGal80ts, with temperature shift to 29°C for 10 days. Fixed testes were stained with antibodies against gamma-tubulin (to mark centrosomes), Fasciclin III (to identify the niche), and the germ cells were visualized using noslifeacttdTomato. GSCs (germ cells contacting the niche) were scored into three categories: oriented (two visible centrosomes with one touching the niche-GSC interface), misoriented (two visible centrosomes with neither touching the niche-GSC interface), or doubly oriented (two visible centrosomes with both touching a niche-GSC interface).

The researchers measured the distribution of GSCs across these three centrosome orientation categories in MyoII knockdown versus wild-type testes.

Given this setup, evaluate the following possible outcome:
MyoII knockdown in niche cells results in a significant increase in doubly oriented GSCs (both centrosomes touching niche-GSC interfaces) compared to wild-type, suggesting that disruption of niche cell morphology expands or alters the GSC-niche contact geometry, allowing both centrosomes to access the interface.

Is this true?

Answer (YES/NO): YES